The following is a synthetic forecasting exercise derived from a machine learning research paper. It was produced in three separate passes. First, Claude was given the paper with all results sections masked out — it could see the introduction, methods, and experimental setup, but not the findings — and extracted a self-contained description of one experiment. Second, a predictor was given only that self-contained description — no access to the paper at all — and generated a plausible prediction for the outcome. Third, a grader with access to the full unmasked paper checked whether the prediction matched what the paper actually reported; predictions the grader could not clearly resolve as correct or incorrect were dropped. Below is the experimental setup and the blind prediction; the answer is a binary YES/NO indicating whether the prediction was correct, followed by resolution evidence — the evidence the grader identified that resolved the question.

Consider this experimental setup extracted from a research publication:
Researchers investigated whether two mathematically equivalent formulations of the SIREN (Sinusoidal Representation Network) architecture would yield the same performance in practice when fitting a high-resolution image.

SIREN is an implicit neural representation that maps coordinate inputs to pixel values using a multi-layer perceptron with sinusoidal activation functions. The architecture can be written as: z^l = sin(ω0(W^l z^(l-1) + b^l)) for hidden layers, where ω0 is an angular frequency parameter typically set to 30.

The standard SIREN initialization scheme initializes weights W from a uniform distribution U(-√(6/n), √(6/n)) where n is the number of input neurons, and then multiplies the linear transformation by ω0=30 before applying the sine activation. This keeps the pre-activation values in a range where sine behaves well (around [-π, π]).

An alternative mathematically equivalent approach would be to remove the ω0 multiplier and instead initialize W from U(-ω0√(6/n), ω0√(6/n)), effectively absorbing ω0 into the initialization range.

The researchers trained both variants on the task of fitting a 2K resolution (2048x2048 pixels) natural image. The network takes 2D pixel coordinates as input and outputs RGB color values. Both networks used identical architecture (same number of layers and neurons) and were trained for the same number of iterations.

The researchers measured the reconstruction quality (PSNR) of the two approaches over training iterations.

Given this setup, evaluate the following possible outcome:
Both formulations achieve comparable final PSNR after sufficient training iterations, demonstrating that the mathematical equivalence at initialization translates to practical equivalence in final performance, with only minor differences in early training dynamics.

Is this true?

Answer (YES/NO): NO